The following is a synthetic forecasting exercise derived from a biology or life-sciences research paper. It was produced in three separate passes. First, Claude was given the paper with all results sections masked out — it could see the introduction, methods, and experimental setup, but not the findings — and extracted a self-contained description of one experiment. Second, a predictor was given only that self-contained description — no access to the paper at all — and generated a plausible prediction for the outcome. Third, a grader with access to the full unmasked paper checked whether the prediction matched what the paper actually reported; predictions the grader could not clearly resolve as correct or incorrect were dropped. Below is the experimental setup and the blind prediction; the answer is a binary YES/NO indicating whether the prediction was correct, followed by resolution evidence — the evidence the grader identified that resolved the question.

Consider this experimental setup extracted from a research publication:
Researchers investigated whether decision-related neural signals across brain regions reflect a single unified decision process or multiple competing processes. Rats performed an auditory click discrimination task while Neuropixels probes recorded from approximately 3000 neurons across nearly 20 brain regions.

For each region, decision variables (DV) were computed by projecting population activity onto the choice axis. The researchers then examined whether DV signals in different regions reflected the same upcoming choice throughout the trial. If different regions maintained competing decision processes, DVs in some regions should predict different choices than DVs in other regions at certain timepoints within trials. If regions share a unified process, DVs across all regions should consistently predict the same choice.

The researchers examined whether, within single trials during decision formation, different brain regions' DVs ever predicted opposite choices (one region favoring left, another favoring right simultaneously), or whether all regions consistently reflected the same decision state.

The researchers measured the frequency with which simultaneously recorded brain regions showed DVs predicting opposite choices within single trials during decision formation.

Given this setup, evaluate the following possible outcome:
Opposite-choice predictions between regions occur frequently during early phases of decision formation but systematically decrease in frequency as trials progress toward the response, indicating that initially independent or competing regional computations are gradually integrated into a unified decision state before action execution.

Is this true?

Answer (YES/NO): NO